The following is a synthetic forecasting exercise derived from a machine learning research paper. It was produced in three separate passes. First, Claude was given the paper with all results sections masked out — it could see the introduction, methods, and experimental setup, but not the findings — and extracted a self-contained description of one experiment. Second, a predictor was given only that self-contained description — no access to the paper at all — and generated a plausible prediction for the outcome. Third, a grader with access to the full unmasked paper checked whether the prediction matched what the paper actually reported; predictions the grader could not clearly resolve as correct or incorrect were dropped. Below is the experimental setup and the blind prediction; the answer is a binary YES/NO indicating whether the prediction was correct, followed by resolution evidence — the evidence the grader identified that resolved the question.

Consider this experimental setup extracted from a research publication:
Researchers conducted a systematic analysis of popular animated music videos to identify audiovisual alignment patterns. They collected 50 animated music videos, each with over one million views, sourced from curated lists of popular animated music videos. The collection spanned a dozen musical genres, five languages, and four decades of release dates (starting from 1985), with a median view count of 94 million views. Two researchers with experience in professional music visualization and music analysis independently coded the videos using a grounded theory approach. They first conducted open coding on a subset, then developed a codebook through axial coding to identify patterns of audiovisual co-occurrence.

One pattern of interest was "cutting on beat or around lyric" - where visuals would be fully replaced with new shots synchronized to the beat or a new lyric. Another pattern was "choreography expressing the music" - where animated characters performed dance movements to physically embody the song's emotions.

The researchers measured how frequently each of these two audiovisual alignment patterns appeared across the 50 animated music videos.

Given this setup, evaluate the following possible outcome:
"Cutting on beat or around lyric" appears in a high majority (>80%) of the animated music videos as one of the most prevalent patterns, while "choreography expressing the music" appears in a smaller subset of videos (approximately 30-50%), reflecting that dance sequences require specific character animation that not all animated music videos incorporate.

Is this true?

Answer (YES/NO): NO